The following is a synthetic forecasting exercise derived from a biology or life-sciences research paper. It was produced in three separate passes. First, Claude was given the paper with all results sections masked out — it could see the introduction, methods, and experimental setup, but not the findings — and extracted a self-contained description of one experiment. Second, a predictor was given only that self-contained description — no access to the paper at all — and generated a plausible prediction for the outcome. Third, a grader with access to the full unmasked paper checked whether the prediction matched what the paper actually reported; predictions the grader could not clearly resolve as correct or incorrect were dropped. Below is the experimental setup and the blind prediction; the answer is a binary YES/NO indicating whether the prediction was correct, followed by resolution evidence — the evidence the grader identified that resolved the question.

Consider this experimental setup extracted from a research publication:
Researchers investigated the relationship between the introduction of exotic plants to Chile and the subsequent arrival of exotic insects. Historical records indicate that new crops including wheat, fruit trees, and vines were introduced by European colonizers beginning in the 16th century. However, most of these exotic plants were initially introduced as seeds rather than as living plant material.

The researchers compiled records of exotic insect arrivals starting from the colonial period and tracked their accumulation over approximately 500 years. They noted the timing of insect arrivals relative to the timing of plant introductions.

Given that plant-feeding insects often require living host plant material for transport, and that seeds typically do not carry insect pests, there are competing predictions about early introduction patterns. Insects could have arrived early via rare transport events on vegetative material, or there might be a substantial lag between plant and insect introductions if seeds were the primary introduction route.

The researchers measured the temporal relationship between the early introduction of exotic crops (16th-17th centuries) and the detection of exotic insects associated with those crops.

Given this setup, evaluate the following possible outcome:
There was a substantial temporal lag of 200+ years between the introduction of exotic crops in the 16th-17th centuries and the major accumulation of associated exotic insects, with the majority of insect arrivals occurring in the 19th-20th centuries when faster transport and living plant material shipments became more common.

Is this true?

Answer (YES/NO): YES